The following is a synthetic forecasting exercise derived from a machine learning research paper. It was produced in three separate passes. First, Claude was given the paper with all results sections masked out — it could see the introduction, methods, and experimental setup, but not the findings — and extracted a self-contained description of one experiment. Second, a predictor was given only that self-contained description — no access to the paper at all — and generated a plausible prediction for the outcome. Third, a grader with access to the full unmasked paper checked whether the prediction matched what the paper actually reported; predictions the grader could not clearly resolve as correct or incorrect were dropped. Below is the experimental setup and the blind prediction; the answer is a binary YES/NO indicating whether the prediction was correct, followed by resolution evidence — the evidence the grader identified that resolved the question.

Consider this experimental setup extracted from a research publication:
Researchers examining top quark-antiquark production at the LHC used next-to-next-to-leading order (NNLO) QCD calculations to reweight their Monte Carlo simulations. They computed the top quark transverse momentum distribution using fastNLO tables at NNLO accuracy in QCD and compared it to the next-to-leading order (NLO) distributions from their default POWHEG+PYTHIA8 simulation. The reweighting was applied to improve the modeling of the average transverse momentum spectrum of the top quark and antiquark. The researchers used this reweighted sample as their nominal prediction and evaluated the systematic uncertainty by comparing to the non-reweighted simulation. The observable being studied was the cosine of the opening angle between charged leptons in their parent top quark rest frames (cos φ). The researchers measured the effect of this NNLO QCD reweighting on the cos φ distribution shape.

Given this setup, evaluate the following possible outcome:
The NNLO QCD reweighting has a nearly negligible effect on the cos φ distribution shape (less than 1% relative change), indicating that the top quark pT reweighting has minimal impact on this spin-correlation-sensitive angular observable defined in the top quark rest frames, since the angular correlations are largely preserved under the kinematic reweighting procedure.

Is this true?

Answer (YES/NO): NO